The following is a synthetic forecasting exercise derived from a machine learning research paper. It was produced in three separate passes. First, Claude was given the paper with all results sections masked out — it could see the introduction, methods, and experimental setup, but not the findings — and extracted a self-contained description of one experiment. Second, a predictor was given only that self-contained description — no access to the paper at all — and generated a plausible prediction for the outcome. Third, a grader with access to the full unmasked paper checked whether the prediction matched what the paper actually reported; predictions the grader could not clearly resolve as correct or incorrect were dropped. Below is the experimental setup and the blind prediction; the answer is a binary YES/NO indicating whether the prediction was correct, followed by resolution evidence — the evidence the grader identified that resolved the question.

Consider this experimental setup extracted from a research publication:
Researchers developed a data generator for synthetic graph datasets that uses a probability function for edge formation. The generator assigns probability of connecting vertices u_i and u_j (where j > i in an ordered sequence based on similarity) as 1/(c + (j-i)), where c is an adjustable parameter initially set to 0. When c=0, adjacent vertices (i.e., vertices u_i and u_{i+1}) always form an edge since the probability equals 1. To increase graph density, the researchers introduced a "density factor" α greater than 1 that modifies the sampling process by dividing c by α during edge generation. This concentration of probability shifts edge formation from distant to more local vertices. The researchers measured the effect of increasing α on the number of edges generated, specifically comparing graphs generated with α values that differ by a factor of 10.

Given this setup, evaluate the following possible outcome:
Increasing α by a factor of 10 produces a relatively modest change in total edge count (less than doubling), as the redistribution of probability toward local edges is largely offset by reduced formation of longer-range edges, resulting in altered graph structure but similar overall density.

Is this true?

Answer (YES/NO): NO